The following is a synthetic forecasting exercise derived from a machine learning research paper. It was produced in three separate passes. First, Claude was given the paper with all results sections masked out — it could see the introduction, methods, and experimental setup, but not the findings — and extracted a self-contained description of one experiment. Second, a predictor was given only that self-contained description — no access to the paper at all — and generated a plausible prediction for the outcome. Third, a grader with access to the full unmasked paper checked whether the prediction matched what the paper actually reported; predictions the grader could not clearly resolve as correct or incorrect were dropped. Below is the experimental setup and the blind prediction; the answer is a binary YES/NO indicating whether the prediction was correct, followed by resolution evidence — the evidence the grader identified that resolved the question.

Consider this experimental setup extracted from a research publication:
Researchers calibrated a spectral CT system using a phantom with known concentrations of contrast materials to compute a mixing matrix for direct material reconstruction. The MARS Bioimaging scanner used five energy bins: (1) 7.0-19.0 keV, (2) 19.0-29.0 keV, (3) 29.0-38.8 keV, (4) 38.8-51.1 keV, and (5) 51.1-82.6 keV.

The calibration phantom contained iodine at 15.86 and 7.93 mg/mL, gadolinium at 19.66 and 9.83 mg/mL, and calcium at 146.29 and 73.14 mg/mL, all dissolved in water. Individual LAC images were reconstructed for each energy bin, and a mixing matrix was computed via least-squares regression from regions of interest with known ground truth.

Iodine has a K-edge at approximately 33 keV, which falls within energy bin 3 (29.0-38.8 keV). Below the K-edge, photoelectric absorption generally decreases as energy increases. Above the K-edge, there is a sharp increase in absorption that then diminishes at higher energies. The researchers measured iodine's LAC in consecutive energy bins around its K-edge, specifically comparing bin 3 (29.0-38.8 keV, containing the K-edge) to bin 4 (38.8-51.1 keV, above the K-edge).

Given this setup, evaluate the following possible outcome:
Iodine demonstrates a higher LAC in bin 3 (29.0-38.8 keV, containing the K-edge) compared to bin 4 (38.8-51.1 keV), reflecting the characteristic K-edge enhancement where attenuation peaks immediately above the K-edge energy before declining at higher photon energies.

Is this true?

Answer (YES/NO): NO